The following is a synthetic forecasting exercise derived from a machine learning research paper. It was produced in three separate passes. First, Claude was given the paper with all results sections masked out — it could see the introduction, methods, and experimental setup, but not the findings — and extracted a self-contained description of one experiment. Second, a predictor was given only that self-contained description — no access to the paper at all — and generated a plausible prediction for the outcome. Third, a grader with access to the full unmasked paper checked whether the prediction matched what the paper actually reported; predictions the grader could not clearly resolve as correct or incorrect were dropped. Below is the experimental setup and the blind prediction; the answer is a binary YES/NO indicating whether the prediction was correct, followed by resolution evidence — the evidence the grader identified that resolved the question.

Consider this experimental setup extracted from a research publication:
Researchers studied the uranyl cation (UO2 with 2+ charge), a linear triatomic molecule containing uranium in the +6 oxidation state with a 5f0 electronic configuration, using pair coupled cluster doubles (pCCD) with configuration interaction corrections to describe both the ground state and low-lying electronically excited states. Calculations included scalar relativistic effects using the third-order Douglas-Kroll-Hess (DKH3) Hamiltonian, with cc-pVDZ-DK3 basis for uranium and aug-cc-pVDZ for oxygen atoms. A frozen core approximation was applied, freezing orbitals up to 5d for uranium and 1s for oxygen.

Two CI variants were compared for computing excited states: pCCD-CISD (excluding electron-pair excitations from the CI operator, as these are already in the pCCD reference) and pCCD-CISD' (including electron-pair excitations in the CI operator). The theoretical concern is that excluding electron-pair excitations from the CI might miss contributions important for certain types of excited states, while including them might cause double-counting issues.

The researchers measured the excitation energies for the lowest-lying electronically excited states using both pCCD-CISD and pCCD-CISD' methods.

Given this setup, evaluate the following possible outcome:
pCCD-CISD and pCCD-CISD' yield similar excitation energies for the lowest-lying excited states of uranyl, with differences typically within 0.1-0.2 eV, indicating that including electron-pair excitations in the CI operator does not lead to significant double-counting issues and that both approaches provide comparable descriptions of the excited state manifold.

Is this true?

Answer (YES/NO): NO